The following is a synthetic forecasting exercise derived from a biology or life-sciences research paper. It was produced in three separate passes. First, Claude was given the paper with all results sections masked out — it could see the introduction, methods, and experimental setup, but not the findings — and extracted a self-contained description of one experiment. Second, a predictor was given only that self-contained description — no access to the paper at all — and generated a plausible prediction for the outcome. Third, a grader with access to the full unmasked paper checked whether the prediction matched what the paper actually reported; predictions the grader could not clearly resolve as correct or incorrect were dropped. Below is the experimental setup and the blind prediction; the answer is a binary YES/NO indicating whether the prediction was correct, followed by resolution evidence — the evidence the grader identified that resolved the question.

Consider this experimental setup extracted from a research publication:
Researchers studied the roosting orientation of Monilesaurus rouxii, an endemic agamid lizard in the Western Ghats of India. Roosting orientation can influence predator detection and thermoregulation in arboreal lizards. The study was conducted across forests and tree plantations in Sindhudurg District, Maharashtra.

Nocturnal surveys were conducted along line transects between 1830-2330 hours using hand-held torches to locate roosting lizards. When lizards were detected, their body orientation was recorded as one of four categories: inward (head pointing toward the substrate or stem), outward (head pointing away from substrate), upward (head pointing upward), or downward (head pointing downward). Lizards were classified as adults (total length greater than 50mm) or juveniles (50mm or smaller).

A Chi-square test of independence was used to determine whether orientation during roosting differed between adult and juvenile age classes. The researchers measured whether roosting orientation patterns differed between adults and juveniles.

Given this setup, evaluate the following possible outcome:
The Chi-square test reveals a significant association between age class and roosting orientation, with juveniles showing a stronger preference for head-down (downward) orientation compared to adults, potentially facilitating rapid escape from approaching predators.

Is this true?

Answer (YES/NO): YES